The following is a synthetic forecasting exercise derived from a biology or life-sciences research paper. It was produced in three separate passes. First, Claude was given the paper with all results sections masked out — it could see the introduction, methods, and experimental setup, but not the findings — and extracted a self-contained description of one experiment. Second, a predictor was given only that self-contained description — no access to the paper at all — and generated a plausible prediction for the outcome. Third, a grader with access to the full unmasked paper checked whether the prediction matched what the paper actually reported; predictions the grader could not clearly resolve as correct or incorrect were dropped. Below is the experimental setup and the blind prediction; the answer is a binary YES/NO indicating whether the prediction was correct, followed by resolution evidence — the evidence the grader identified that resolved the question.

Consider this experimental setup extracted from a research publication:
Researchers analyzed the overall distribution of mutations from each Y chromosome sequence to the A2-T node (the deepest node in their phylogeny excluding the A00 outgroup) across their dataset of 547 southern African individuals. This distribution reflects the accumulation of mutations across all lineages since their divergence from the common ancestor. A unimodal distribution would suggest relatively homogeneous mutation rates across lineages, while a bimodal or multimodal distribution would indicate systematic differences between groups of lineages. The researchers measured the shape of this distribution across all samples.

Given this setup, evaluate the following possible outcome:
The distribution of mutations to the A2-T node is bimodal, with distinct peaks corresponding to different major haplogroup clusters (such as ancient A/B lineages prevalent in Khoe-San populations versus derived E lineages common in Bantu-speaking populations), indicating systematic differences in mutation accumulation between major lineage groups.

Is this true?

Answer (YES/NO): NO